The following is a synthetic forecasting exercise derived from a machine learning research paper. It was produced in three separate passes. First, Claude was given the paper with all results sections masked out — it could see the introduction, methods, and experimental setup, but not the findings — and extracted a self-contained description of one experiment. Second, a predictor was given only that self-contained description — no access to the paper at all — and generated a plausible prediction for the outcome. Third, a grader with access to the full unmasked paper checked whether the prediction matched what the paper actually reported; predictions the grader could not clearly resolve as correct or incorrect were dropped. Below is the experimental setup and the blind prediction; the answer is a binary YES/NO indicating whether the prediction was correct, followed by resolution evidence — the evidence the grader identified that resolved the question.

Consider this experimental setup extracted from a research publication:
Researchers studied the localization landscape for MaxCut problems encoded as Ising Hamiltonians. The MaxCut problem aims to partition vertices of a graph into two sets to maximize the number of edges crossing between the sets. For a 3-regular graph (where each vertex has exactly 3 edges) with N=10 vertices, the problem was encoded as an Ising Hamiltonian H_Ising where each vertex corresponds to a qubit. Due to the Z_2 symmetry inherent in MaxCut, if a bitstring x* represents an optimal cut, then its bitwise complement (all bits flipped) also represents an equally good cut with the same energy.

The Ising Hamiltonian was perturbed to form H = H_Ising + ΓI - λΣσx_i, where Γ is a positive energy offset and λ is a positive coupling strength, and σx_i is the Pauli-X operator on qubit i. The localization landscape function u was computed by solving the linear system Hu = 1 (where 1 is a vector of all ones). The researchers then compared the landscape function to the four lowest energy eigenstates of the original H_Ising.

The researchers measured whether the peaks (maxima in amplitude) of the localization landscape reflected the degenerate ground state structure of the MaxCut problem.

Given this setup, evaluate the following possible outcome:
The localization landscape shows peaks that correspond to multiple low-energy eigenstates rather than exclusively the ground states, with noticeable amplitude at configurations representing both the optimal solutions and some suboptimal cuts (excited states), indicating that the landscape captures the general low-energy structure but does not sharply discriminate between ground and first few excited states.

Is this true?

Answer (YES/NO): NO